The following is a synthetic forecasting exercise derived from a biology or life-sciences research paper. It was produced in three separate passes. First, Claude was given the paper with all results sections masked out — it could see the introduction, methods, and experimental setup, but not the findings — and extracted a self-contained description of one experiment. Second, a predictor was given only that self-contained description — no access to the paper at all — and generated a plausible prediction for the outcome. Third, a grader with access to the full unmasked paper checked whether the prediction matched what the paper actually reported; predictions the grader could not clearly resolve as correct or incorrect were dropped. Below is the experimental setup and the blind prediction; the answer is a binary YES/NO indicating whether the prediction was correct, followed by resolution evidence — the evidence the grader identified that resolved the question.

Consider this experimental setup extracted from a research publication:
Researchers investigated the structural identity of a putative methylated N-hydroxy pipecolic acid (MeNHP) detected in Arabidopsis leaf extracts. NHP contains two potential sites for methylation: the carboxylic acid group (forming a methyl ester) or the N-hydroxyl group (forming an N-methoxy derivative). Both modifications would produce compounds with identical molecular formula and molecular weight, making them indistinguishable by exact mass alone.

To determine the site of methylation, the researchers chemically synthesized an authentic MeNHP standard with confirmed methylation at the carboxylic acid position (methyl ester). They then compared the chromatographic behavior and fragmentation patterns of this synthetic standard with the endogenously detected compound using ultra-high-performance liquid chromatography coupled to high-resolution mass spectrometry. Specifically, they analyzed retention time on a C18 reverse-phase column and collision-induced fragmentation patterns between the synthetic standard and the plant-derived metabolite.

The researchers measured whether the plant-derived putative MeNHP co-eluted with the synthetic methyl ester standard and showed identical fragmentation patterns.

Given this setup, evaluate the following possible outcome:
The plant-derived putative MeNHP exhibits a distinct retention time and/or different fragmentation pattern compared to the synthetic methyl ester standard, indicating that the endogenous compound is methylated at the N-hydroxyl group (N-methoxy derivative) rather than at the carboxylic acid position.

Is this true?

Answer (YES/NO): NO